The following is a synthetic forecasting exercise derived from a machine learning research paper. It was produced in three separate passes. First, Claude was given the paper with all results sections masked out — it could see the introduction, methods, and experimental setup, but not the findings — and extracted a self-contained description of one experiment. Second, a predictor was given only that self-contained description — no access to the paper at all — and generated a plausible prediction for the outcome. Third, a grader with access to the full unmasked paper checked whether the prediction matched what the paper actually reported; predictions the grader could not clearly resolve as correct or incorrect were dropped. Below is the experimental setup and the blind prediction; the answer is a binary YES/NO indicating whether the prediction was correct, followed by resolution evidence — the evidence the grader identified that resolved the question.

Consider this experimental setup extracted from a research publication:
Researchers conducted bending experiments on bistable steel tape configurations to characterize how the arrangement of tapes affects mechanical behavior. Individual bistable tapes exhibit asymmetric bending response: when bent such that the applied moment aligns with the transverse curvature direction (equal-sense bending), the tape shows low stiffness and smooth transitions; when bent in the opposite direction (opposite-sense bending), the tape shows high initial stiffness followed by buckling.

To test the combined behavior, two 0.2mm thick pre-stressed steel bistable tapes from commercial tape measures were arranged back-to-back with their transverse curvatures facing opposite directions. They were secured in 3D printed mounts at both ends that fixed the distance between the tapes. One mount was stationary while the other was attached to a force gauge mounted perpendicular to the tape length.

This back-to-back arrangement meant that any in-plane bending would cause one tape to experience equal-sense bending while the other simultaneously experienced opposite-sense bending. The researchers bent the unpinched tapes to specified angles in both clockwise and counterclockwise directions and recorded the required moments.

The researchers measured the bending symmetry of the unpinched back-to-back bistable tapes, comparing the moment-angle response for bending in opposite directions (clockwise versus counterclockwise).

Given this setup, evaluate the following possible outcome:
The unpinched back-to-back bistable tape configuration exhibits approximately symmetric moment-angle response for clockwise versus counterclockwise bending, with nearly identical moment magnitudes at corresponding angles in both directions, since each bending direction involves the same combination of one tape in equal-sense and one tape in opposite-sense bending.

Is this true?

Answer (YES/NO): YES